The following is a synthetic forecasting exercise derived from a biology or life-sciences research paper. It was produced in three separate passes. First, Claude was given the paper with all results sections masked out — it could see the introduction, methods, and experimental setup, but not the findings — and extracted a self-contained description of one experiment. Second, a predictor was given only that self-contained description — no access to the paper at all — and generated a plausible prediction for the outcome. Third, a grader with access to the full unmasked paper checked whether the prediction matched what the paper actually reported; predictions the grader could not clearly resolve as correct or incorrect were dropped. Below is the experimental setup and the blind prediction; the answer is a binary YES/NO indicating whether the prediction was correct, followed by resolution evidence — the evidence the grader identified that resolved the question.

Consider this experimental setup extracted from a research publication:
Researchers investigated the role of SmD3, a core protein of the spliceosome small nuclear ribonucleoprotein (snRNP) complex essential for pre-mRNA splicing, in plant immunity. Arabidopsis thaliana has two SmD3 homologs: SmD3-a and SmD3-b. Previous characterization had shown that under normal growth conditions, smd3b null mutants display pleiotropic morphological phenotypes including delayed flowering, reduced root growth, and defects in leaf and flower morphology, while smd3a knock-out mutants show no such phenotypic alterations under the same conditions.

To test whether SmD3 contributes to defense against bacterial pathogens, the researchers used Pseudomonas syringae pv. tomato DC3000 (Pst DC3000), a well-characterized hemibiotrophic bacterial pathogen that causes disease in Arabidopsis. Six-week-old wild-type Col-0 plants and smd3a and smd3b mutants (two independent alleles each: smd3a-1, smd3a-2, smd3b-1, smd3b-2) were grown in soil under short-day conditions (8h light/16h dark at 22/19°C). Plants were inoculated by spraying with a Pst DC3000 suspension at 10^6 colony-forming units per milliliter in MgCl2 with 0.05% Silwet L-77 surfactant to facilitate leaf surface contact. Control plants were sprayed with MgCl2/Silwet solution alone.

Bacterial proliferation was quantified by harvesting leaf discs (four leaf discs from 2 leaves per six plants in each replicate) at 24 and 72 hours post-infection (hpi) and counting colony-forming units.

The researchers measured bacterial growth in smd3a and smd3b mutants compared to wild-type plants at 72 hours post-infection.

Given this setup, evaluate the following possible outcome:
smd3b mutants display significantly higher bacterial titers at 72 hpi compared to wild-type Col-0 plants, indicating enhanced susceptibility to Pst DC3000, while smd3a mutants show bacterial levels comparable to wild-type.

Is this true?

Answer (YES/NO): YES